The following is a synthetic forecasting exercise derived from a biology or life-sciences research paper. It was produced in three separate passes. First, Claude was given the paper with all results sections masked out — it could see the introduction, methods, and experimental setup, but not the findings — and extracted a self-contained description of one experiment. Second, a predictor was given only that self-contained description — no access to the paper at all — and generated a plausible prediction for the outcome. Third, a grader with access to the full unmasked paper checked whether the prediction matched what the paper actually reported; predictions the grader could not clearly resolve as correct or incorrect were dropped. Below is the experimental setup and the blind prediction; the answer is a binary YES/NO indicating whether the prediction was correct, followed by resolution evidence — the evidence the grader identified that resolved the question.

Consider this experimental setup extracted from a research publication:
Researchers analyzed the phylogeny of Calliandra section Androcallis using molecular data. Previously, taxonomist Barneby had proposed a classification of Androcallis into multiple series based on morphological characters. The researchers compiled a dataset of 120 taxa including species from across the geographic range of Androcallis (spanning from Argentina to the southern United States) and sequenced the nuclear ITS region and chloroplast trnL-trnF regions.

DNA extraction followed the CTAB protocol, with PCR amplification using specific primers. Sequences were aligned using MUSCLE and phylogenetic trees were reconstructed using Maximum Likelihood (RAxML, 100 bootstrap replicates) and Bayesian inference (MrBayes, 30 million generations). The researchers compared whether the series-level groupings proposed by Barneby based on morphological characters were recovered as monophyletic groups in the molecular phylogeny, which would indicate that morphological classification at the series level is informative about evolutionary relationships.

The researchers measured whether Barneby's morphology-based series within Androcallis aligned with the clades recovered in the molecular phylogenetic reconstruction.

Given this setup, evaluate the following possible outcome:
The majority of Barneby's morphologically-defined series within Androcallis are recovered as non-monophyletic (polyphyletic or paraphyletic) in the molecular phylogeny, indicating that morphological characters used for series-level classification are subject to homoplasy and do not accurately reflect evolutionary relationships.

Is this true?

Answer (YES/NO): YES